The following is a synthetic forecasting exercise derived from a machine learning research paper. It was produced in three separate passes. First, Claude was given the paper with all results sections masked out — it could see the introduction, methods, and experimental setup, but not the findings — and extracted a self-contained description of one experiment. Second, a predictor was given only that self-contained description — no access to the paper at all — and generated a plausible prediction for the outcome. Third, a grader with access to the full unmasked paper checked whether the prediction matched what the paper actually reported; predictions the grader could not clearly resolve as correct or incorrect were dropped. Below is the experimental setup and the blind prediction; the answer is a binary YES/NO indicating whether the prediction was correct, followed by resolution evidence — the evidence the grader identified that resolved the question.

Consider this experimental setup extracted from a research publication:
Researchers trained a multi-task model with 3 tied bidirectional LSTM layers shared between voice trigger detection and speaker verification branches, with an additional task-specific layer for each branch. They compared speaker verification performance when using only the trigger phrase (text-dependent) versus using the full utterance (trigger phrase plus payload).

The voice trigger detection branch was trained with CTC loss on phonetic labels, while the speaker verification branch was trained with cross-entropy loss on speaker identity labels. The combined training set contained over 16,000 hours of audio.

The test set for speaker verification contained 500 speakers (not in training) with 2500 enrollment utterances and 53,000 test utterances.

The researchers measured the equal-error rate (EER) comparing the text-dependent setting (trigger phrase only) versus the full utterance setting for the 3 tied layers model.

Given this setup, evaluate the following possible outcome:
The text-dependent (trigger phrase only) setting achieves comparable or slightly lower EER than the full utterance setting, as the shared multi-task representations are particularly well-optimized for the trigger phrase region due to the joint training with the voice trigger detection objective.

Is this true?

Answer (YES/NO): YES